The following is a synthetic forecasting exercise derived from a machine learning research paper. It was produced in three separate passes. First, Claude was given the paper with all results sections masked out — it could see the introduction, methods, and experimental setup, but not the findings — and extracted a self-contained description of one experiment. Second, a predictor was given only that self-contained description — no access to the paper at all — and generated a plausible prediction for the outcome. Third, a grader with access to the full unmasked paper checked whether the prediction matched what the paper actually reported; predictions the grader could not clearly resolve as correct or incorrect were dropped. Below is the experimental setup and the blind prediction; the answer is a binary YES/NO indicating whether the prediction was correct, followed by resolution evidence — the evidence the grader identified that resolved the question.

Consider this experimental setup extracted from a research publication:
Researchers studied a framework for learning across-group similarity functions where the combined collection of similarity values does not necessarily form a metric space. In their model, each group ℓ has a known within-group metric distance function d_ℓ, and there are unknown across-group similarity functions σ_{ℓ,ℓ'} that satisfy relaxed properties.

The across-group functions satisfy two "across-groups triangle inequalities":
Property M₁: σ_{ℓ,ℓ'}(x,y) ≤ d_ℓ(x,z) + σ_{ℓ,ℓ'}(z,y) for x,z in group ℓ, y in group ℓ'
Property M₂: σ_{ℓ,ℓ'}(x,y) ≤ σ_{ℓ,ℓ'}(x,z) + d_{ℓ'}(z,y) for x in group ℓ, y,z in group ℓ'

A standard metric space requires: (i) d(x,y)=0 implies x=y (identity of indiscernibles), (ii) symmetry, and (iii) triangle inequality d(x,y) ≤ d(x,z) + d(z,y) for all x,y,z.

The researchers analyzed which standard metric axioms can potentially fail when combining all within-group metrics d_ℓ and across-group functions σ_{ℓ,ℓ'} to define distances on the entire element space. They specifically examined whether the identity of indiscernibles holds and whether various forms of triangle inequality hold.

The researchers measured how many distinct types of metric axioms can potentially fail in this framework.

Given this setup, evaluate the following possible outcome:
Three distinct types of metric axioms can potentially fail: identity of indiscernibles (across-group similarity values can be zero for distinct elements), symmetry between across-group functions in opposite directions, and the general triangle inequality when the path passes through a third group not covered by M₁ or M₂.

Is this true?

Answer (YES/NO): NO